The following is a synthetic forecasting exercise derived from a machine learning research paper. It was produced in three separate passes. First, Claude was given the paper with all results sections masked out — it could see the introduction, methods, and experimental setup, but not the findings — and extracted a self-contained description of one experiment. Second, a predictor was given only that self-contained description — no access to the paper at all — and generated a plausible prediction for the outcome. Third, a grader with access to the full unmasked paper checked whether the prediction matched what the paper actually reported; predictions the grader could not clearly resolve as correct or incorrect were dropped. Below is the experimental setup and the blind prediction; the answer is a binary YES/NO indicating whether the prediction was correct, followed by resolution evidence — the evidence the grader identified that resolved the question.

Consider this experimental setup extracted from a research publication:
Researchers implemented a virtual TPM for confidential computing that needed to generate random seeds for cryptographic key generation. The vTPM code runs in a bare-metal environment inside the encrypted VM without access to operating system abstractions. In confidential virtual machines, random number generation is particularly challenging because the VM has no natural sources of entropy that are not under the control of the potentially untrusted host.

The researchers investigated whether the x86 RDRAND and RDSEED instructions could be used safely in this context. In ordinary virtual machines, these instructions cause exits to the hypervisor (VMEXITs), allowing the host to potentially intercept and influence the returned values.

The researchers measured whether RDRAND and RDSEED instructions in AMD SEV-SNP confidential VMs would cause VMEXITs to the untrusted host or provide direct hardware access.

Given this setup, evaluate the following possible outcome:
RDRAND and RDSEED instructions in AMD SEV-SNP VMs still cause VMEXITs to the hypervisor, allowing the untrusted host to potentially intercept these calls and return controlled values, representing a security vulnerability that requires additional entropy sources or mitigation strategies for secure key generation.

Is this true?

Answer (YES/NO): NO